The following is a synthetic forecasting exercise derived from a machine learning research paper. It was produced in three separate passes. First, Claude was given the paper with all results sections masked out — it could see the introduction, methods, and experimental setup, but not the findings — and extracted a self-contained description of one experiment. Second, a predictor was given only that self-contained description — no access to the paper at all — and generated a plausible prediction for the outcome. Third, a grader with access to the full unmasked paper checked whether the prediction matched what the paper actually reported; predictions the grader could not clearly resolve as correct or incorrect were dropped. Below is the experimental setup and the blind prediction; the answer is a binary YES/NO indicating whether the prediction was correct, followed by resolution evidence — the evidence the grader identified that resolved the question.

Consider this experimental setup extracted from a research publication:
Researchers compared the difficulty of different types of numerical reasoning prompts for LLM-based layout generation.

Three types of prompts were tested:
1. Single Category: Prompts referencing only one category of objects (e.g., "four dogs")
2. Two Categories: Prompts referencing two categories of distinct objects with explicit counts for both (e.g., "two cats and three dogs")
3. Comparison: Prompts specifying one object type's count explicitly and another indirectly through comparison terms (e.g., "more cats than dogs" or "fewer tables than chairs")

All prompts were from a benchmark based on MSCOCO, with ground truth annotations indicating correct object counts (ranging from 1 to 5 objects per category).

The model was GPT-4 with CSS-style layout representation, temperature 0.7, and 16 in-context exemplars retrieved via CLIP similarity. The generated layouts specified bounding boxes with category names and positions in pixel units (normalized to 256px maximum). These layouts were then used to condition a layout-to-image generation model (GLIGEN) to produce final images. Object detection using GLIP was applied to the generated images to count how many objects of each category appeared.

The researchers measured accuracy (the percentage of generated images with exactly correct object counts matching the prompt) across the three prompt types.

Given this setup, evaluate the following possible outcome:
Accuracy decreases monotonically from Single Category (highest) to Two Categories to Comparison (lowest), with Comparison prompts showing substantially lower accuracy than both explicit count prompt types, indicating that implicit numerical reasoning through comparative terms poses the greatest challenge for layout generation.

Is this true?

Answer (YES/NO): NO